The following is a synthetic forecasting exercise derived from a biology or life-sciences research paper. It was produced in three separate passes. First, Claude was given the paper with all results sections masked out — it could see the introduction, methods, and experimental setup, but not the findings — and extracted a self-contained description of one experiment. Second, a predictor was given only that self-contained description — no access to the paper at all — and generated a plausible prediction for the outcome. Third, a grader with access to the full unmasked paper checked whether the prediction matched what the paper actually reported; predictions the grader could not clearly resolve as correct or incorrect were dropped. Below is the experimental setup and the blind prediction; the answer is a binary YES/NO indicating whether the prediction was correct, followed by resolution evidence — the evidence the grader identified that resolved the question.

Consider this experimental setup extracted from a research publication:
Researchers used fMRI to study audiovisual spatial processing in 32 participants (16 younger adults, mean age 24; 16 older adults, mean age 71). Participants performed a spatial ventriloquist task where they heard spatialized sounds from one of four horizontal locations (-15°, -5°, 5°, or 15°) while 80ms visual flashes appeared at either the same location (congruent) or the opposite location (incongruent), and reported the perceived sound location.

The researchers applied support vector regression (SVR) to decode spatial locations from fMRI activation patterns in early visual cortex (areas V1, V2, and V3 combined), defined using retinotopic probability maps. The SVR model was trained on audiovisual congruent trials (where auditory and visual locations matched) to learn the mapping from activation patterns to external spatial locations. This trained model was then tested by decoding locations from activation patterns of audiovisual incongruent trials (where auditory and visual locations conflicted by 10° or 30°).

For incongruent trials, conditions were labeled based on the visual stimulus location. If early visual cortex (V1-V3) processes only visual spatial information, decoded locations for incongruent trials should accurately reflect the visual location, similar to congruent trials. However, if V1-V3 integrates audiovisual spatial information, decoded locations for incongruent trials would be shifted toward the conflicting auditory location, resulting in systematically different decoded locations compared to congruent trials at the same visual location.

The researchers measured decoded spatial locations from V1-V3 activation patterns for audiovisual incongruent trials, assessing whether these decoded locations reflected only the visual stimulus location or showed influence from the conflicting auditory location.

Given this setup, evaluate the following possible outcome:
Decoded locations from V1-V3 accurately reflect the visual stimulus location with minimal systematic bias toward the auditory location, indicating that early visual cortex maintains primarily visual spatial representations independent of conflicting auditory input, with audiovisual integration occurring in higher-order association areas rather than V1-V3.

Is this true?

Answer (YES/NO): NO